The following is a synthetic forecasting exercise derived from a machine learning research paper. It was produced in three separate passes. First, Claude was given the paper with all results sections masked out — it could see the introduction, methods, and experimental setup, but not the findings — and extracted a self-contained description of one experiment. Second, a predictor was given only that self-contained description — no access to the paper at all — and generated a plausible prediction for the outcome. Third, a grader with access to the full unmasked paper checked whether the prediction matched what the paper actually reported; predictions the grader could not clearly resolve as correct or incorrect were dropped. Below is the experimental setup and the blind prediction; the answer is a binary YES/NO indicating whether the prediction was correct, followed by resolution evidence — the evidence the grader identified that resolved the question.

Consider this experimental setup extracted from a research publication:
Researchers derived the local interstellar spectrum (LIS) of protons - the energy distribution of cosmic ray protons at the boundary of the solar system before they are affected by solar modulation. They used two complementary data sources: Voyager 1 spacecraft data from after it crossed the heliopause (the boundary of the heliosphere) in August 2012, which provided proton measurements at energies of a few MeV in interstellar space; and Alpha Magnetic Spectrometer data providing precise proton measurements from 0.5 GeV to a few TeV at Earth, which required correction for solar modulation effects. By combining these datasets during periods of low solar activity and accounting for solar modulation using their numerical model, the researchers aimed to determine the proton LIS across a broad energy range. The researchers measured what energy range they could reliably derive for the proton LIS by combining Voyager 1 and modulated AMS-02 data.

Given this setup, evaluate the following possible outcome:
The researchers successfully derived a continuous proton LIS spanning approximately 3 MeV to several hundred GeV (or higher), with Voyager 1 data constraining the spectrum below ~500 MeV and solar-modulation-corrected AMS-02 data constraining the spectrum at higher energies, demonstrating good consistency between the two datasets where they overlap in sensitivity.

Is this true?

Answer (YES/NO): NO